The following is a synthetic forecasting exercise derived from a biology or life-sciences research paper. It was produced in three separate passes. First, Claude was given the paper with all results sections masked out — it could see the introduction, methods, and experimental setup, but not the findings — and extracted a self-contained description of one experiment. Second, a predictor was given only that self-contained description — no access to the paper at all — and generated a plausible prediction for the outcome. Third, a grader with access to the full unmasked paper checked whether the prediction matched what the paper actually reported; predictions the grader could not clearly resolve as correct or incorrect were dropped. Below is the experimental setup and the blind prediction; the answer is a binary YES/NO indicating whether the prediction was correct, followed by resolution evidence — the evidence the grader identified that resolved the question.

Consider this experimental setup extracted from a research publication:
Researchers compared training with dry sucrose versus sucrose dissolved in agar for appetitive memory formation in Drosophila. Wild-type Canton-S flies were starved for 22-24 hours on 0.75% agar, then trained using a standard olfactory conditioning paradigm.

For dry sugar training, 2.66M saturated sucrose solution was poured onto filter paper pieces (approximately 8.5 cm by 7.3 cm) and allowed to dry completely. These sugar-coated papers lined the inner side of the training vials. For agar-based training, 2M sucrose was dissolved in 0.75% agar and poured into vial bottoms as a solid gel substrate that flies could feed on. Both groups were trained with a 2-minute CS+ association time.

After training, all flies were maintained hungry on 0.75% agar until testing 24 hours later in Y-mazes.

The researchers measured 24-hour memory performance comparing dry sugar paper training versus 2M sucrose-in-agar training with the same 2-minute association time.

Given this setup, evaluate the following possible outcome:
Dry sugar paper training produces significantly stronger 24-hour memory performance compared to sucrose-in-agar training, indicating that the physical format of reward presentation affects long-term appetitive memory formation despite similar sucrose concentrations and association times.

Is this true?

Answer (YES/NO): NO